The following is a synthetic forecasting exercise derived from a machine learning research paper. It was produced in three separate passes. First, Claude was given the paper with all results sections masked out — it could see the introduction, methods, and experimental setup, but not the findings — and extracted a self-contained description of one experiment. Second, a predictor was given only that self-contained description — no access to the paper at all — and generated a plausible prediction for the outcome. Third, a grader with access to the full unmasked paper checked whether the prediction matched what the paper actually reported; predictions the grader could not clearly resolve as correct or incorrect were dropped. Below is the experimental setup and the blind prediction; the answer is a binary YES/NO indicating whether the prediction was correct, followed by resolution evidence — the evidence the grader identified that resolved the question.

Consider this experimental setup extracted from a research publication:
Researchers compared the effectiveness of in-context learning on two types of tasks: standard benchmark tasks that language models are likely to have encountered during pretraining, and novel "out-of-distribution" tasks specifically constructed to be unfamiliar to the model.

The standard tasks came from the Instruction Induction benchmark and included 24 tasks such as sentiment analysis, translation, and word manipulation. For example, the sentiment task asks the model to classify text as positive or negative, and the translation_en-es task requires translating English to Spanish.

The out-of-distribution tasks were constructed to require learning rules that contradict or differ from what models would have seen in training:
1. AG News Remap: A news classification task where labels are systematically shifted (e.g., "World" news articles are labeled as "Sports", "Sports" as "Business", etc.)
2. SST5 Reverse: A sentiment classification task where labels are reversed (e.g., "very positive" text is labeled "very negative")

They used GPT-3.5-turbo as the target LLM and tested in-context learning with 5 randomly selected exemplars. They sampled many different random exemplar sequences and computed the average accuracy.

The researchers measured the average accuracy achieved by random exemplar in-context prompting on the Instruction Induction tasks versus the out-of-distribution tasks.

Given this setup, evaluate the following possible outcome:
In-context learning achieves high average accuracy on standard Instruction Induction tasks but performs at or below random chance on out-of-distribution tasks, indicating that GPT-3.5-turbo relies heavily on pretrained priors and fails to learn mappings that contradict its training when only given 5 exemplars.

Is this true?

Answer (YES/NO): YES